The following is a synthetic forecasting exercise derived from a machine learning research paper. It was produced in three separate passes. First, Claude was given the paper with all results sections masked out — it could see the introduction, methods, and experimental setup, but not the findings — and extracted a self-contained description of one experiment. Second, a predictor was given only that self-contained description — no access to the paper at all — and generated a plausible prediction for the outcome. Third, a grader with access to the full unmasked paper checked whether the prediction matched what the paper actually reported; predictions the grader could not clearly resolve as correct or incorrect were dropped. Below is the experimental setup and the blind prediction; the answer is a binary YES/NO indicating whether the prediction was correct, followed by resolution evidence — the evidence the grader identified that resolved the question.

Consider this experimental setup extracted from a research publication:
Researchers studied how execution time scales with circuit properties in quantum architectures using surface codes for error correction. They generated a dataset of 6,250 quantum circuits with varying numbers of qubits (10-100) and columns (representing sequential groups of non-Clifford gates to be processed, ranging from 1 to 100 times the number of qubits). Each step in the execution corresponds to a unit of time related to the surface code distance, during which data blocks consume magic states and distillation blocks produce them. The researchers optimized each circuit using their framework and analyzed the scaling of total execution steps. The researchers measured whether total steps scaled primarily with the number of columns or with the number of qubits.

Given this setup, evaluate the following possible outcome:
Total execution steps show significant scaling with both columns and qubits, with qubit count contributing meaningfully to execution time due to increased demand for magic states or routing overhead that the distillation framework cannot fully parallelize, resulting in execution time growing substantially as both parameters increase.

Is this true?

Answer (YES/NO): NO